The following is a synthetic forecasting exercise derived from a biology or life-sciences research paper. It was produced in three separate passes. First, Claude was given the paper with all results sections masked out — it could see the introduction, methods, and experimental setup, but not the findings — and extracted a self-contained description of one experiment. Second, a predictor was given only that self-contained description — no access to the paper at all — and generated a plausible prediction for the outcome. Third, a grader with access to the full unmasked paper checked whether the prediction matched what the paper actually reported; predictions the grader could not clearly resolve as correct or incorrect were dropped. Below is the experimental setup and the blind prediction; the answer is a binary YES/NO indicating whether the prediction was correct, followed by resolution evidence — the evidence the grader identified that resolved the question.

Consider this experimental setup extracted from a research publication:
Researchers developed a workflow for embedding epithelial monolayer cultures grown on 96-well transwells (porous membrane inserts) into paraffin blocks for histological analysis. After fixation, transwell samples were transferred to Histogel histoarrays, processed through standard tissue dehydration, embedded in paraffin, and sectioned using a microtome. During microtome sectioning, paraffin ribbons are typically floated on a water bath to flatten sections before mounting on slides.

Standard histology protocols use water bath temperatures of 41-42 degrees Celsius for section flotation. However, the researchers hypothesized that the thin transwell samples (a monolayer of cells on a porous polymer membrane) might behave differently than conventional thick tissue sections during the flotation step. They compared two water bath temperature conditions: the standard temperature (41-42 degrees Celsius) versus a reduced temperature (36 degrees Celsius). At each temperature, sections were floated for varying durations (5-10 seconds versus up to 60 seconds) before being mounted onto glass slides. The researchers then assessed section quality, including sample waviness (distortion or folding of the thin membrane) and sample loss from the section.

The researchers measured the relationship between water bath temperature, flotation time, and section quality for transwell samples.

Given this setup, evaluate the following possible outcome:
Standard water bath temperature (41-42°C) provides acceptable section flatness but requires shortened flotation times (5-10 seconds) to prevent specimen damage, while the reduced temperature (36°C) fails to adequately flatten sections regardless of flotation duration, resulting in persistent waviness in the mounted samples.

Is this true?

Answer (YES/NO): NO